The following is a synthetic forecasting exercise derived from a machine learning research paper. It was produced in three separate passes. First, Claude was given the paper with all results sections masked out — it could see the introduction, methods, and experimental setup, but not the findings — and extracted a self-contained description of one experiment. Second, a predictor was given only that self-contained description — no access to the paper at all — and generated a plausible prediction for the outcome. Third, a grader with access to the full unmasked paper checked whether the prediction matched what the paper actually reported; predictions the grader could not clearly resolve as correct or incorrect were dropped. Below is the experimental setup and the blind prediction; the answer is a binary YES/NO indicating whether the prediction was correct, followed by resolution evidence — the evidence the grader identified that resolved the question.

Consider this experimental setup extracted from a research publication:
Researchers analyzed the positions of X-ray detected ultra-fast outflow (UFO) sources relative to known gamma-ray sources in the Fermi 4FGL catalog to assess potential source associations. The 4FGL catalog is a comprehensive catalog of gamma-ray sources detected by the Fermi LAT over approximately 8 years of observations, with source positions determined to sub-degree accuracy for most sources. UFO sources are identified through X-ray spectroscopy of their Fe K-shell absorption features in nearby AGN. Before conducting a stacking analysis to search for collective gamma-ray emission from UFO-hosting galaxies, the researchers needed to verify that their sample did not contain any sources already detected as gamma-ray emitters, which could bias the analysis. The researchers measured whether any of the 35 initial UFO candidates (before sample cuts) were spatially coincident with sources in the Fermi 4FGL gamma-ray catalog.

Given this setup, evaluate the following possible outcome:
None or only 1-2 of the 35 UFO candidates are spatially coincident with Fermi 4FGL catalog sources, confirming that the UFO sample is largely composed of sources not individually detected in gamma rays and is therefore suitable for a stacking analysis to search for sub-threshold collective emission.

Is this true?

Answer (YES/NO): YES